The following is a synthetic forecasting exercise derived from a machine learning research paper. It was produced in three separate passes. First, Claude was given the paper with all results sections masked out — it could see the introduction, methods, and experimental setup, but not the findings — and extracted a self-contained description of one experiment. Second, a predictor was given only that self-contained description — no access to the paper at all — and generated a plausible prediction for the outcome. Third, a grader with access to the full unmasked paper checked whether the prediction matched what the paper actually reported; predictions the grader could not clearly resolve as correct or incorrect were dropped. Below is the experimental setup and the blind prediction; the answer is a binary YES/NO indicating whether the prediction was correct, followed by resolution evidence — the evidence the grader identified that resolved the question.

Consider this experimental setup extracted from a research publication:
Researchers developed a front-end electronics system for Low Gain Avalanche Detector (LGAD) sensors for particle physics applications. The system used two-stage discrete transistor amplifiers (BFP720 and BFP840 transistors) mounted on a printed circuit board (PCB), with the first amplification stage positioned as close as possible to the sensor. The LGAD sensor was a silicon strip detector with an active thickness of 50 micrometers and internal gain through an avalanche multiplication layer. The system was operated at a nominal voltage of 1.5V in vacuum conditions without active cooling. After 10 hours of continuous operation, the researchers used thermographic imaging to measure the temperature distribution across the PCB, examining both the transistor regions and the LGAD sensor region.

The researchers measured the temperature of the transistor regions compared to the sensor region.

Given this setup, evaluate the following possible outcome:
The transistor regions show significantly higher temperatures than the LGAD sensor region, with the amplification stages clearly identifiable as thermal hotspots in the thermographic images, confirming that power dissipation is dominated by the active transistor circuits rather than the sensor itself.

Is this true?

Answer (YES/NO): YES